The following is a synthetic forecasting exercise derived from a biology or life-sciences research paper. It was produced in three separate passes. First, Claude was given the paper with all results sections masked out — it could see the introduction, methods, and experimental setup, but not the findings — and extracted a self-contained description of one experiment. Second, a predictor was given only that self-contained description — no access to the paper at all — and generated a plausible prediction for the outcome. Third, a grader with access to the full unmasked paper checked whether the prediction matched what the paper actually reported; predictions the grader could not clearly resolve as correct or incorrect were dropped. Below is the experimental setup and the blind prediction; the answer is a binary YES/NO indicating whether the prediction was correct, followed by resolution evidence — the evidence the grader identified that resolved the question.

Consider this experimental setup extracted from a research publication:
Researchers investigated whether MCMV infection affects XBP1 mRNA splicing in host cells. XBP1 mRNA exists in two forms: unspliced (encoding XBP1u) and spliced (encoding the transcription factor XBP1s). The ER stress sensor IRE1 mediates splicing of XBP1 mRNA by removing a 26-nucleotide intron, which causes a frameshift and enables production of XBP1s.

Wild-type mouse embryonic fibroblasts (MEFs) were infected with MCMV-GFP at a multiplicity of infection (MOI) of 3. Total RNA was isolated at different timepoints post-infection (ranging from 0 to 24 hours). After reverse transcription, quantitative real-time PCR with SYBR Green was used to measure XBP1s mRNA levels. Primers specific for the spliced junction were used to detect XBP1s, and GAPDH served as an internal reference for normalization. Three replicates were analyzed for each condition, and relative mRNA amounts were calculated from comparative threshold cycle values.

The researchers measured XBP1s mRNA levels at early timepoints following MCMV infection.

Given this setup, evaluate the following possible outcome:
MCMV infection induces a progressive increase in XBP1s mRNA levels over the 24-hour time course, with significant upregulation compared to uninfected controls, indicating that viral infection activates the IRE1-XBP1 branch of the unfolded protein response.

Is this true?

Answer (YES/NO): NO